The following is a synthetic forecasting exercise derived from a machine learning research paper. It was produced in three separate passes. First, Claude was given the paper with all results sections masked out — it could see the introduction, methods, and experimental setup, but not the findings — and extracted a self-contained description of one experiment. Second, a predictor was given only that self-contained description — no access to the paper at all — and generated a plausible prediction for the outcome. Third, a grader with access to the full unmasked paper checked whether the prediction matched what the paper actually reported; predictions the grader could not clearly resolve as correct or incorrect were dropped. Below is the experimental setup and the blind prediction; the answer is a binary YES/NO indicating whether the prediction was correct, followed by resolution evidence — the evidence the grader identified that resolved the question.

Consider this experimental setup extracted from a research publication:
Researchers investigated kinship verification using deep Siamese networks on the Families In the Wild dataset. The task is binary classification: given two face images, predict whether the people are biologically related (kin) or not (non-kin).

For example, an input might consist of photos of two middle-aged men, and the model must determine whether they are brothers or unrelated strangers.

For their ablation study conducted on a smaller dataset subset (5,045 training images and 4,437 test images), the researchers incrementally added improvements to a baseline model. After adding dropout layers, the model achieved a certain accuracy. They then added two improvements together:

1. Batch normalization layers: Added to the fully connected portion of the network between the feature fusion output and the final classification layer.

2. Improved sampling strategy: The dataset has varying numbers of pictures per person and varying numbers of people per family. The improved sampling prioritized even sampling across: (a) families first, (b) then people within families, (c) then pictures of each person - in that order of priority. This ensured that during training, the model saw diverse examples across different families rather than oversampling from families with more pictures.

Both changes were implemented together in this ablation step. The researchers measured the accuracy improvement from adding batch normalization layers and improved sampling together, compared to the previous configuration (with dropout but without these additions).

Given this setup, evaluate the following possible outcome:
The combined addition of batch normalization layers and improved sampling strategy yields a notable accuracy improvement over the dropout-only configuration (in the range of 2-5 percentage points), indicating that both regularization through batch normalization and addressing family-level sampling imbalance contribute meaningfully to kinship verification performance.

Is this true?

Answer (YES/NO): NO